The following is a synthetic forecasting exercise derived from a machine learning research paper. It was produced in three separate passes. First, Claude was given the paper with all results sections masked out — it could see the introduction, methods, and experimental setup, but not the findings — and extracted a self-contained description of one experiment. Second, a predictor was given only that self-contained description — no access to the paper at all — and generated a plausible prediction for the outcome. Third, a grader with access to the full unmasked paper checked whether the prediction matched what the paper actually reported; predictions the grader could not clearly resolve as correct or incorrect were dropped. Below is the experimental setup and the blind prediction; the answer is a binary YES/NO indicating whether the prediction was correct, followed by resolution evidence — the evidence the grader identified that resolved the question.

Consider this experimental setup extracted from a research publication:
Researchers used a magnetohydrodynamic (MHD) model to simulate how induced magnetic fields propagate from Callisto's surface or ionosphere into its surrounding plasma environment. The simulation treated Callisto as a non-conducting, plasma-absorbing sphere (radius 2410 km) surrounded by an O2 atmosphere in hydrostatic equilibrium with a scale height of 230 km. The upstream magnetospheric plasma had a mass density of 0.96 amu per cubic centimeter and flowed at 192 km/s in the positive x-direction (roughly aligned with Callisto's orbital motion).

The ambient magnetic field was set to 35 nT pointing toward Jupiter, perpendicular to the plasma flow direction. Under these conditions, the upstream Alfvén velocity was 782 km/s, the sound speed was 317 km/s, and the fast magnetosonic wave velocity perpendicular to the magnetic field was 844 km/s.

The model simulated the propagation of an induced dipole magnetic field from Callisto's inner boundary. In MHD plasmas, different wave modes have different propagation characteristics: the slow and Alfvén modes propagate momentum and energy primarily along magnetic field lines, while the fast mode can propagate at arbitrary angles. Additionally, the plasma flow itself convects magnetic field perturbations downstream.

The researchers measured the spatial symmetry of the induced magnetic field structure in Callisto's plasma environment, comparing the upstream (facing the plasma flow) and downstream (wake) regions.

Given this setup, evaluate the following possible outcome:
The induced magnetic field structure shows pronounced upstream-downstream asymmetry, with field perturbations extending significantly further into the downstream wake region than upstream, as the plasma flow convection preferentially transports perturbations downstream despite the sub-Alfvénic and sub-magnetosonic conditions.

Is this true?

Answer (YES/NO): YES